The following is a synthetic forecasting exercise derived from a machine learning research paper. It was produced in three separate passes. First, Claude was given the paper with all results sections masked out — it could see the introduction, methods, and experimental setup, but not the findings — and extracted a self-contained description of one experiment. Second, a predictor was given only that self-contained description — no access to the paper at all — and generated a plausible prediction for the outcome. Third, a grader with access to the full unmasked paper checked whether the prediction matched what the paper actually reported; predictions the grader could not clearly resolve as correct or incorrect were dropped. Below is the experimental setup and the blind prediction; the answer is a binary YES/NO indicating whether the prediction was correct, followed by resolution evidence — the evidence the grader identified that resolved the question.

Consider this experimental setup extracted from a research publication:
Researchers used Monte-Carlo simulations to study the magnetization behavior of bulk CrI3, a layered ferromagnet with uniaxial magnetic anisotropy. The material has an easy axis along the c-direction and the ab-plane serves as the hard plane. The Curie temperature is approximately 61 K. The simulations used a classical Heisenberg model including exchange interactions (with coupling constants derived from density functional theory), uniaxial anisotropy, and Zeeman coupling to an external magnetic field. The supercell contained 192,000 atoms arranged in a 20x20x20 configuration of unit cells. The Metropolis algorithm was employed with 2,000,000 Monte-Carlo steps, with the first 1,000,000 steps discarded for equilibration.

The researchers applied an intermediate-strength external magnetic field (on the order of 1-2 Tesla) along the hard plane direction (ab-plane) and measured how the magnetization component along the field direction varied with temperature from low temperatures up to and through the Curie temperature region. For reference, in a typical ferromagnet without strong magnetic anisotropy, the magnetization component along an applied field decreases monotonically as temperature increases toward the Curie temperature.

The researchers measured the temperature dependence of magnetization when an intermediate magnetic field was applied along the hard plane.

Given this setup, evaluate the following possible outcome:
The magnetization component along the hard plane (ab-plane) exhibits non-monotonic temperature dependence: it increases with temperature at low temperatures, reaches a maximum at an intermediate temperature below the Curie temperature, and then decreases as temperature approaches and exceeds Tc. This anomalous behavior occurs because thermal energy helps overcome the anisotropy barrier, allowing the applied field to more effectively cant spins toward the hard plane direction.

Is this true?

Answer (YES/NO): YES